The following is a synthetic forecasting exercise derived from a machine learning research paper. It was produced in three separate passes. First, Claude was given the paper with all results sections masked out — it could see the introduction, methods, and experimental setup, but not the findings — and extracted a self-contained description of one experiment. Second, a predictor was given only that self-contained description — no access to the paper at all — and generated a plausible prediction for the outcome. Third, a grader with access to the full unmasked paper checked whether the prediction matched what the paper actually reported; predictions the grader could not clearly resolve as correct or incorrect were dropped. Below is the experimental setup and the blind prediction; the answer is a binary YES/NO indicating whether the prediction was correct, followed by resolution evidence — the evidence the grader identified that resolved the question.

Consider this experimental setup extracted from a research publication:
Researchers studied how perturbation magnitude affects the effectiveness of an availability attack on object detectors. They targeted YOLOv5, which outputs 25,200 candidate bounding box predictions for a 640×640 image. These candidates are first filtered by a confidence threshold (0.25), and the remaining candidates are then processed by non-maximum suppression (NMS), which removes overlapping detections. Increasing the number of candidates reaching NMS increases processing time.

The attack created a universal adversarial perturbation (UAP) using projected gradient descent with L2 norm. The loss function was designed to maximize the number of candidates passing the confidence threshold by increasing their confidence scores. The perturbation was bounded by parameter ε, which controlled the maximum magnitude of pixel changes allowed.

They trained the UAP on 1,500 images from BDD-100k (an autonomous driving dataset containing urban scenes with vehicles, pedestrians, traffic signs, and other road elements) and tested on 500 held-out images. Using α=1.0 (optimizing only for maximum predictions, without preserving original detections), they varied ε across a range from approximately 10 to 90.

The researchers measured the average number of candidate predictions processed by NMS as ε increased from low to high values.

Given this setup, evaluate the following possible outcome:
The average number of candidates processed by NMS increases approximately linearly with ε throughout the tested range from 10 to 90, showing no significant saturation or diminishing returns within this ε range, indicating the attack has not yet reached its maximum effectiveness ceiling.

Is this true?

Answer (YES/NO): NO